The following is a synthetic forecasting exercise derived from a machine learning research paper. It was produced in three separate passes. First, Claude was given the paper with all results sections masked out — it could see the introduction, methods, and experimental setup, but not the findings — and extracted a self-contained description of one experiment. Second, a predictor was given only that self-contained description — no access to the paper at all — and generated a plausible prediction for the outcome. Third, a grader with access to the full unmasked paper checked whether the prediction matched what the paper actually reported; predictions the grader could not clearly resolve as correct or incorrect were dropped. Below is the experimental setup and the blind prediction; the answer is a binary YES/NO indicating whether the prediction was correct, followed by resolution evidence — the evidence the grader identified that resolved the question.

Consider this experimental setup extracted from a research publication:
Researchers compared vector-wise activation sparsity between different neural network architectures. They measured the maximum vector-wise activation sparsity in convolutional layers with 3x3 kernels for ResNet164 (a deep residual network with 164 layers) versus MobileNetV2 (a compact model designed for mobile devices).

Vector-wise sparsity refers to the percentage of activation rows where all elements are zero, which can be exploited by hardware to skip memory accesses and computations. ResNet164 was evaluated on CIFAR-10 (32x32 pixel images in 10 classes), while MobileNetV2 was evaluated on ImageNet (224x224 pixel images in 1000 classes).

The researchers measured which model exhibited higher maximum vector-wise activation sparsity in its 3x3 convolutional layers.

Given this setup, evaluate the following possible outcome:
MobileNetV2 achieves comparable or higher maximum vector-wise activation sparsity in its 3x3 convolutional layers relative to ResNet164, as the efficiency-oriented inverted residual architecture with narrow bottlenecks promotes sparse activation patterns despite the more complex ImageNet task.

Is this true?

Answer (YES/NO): NO